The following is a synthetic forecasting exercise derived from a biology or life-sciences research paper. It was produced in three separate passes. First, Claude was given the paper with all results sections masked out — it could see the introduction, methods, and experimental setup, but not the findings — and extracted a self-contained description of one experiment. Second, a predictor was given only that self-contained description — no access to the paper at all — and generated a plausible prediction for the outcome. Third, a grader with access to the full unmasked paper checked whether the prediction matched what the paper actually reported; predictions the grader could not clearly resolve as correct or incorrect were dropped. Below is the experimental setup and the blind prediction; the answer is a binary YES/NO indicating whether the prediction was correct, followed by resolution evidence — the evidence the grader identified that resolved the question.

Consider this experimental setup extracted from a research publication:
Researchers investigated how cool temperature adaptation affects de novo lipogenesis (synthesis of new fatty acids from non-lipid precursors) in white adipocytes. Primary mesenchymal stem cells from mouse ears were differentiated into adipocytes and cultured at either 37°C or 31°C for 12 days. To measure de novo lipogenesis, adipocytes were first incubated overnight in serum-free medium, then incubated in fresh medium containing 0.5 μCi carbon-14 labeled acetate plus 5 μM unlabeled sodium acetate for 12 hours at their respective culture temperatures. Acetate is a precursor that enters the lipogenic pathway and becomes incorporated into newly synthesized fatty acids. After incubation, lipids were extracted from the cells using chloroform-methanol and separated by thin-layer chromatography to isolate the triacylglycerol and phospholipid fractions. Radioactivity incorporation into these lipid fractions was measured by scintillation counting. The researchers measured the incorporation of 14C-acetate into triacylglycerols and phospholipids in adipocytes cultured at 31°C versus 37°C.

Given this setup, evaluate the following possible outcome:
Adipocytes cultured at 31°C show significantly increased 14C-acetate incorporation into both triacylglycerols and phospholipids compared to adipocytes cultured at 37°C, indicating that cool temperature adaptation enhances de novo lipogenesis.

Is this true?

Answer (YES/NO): YES